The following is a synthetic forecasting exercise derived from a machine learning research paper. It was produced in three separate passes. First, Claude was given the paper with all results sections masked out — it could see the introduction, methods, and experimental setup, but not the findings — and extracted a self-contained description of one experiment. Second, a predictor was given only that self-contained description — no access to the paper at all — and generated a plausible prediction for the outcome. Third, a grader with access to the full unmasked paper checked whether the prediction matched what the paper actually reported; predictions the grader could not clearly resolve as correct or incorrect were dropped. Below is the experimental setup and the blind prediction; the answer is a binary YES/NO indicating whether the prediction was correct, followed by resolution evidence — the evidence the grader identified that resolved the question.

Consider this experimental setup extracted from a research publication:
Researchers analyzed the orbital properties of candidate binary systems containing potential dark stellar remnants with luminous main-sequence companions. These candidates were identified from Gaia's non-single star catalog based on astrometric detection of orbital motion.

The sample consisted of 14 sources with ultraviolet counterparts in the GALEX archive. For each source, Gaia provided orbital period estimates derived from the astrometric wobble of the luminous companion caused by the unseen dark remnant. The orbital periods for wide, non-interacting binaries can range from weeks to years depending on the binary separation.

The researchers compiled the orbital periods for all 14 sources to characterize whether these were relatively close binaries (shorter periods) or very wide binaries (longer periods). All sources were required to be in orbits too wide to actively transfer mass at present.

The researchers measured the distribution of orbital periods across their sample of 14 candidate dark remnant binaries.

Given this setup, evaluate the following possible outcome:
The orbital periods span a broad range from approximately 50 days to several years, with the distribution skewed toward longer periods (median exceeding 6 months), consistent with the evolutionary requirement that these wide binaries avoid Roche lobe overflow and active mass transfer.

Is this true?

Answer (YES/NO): NO